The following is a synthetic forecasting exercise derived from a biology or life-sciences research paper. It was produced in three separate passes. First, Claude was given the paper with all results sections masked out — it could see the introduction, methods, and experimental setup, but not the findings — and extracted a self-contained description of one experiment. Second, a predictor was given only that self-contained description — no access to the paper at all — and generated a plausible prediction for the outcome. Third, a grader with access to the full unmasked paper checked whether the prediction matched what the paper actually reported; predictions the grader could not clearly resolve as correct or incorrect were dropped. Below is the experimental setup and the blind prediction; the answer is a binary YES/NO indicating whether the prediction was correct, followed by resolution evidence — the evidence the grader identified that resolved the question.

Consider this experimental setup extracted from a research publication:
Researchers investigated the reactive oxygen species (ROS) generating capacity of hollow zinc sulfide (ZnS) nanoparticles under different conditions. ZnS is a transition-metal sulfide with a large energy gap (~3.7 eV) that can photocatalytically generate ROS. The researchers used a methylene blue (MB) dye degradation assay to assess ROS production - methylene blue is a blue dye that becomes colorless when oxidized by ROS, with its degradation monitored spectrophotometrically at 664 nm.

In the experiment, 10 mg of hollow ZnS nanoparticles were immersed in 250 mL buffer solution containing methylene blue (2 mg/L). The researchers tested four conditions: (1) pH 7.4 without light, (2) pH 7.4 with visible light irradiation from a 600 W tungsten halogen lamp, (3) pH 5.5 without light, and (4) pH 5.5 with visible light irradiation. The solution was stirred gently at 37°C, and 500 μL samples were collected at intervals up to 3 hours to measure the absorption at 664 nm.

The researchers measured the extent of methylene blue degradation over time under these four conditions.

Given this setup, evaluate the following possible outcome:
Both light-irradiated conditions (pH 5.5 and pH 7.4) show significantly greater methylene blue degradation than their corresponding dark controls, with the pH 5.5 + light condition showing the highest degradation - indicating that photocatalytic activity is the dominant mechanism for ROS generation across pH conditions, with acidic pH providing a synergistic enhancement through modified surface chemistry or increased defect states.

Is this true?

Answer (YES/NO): NO